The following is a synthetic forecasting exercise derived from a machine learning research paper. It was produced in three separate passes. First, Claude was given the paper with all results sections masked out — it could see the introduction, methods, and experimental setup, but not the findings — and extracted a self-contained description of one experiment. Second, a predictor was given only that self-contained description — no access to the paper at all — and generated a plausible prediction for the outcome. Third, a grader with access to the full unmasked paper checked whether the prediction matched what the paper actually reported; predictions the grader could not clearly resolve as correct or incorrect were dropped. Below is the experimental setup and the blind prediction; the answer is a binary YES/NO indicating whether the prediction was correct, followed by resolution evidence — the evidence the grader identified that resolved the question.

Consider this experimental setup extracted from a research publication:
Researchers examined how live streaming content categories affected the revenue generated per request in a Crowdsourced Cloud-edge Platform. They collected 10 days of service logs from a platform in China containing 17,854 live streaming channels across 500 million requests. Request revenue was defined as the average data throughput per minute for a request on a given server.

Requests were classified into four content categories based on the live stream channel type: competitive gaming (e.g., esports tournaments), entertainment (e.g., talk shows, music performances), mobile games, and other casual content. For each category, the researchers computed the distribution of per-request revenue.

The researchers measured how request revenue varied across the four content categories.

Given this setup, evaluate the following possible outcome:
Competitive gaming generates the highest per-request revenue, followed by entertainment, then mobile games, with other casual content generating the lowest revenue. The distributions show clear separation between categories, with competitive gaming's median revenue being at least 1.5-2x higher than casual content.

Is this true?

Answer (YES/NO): NO